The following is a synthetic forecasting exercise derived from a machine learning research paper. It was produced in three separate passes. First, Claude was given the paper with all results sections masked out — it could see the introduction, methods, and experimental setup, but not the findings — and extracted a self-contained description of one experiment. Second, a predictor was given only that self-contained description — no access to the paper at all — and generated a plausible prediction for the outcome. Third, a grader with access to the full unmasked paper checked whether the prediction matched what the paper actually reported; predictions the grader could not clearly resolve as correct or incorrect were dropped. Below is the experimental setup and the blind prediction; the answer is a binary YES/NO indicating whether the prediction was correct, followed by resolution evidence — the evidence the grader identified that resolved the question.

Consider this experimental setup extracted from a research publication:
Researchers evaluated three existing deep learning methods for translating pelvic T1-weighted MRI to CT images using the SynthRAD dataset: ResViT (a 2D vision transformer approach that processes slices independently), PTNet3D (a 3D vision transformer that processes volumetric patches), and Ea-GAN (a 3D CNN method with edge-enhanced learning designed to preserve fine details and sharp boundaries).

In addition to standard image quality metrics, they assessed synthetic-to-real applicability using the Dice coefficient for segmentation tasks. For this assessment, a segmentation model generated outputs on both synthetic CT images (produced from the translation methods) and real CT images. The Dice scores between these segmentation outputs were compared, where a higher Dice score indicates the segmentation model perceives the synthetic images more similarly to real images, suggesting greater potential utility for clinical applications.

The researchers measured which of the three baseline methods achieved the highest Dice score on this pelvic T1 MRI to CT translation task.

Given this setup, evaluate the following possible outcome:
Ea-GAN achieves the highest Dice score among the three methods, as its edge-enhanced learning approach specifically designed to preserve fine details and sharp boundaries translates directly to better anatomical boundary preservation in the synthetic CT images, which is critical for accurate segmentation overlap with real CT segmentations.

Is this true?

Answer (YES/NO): NO